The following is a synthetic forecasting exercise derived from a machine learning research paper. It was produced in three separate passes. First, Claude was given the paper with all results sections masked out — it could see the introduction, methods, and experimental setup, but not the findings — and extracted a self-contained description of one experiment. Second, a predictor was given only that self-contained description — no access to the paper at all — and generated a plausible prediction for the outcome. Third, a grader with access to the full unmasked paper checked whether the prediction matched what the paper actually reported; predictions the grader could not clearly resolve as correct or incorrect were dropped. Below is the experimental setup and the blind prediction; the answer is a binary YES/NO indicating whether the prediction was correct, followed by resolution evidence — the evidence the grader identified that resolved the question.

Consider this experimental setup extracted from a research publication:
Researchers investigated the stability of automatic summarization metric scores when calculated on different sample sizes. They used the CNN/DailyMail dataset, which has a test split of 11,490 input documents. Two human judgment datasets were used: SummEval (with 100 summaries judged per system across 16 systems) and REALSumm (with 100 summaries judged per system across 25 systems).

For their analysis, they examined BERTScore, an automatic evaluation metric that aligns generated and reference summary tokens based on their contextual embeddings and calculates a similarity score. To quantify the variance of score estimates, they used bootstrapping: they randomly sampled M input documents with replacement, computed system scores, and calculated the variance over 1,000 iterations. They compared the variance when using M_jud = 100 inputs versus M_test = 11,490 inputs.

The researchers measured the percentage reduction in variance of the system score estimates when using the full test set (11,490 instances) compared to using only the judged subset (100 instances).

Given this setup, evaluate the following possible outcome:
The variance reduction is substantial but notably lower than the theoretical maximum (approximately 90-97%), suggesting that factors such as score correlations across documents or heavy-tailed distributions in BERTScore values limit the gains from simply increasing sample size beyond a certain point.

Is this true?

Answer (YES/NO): NO